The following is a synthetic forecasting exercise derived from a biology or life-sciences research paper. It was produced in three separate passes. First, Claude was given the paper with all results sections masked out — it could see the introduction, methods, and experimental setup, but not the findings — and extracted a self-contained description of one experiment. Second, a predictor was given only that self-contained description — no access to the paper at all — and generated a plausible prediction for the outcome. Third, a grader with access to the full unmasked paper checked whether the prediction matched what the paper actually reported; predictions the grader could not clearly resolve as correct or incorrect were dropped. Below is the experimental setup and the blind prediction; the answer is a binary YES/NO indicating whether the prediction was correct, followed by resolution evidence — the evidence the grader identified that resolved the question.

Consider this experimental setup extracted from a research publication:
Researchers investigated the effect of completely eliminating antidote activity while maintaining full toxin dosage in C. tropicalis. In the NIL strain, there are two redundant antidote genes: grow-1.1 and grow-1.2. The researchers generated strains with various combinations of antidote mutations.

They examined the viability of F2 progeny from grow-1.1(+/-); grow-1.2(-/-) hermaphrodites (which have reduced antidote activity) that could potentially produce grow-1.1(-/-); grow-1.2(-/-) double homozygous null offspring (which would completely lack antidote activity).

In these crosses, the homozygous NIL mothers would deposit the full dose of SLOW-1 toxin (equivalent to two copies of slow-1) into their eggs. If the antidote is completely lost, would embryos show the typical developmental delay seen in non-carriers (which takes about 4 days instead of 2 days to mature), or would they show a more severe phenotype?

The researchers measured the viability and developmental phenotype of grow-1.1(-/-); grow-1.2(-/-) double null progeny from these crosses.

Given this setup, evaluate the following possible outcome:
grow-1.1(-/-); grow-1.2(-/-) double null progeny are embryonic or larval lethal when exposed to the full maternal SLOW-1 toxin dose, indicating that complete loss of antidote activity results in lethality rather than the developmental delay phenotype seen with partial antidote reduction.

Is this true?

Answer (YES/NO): YES